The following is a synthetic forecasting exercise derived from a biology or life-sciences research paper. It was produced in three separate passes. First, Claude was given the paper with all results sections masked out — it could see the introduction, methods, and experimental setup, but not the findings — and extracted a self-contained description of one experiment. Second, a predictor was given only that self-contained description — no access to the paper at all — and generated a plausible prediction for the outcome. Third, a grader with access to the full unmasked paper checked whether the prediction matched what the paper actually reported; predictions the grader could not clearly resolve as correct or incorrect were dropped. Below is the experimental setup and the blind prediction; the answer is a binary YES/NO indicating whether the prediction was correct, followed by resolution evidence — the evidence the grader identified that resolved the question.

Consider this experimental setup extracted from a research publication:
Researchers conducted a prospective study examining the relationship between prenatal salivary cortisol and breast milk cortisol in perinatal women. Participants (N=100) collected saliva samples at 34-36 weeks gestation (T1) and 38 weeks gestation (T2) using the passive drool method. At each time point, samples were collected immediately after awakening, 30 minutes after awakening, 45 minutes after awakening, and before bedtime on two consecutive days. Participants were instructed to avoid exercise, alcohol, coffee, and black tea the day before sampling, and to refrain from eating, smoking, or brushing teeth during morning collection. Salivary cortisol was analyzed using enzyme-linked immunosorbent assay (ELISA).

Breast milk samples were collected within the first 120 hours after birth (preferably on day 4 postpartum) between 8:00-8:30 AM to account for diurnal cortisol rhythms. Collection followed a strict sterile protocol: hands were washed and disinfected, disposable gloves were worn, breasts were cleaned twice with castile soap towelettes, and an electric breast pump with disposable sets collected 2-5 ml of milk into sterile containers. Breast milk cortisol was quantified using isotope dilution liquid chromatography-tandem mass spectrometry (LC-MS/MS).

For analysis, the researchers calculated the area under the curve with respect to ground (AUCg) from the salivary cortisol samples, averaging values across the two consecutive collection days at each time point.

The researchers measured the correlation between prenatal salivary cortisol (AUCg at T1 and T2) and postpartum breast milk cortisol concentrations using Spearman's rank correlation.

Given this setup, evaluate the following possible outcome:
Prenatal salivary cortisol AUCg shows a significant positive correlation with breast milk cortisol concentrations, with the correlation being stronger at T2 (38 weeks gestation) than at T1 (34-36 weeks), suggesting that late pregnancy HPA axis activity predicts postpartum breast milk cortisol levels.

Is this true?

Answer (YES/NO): NO